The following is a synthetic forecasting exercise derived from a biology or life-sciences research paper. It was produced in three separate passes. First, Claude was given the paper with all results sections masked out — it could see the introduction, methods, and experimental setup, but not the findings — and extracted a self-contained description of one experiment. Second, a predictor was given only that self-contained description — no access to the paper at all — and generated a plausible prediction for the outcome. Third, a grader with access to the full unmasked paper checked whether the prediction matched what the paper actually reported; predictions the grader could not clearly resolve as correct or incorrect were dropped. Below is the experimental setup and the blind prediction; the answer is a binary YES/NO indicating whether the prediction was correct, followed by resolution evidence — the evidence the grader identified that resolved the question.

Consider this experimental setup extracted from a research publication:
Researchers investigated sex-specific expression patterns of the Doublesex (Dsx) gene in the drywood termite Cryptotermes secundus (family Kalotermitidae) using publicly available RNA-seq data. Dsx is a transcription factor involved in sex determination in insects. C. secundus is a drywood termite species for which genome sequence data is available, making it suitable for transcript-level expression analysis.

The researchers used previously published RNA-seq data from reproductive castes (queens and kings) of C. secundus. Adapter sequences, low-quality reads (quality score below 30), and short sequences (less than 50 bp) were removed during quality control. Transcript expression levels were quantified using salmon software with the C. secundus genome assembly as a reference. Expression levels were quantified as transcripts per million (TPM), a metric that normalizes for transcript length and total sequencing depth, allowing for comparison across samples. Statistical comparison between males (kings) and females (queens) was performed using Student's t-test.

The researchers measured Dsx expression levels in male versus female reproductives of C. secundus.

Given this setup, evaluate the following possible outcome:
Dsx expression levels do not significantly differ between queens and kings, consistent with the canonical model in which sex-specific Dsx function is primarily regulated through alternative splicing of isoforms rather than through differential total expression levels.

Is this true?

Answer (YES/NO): NO